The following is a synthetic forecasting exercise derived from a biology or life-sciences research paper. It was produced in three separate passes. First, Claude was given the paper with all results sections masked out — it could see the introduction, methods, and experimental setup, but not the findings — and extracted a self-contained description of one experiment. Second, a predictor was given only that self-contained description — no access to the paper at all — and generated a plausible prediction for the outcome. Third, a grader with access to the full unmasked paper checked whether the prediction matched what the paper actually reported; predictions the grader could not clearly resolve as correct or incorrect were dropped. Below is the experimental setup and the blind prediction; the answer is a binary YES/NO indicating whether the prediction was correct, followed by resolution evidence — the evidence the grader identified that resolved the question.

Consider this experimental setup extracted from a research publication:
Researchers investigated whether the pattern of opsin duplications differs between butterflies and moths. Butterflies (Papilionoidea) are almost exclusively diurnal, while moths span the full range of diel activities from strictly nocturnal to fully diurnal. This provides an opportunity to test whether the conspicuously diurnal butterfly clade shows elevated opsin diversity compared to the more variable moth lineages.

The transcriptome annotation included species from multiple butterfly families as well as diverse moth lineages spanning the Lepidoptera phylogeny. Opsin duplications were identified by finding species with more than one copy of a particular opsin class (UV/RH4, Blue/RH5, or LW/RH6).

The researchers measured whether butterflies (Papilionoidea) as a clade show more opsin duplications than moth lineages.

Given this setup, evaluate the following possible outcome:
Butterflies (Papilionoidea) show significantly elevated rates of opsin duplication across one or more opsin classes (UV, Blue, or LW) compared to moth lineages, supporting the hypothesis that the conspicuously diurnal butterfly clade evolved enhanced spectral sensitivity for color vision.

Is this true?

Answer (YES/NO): NO